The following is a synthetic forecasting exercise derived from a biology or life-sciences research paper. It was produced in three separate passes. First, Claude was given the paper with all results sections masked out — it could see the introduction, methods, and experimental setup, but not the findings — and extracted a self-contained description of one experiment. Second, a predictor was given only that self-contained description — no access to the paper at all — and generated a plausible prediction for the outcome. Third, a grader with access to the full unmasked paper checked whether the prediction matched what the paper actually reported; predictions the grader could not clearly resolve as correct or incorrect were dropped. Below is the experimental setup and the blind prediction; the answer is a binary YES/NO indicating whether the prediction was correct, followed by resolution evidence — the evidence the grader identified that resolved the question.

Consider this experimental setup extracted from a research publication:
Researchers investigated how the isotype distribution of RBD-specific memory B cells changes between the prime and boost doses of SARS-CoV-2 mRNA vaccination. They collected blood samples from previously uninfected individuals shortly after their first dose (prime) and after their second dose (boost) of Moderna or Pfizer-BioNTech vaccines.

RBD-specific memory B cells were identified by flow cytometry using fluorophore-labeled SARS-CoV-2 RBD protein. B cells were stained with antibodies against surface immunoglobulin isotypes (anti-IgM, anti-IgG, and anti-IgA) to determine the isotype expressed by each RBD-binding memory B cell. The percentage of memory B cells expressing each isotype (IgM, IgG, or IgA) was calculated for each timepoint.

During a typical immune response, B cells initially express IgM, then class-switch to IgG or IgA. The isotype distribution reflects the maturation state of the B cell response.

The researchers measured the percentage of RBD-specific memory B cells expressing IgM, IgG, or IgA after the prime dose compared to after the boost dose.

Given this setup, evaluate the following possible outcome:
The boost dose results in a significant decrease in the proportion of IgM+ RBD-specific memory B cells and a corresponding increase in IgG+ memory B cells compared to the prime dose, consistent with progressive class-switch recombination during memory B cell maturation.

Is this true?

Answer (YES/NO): YES